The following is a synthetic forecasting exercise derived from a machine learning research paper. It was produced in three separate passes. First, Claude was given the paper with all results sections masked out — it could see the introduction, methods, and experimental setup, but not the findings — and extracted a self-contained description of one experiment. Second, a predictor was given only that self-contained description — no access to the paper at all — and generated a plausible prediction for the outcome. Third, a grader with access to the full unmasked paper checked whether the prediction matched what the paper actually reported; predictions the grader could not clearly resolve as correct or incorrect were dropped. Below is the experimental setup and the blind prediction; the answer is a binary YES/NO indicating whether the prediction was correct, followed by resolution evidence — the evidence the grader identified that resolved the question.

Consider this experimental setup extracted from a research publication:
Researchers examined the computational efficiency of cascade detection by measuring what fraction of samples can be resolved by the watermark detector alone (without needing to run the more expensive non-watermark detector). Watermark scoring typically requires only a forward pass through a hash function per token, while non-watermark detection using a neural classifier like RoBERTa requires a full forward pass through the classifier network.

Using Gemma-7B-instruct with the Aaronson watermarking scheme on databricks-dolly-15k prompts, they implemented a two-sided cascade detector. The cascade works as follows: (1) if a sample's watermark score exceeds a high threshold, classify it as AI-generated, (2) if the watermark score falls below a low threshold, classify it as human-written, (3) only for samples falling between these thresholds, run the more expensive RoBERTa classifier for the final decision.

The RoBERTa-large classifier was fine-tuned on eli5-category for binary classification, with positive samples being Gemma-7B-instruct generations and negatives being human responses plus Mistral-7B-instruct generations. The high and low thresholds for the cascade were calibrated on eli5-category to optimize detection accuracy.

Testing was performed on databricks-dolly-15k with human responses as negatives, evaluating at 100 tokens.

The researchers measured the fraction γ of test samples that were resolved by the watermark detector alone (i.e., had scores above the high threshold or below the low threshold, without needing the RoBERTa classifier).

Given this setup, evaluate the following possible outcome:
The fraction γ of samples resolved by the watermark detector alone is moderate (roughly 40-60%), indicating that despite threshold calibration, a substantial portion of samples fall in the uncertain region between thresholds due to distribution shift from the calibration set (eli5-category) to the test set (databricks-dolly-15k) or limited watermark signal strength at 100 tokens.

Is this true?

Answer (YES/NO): NO